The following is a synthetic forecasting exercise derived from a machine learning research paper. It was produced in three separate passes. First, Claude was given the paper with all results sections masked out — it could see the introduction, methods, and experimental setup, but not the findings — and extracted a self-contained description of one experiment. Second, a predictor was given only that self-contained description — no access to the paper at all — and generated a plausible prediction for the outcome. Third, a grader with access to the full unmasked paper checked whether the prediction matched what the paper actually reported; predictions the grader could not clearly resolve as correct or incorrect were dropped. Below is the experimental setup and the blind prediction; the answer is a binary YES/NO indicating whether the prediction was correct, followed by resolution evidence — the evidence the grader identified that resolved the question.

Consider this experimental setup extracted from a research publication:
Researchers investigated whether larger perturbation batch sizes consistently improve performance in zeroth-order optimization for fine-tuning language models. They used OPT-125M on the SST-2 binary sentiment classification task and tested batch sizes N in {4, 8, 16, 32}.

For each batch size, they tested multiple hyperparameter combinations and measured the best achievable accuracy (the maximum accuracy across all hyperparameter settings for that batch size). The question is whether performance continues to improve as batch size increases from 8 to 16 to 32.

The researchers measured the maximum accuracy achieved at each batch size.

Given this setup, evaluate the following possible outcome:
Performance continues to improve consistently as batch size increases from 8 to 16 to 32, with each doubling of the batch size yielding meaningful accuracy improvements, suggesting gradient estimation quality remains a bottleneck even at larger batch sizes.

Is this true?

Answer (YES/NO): NO